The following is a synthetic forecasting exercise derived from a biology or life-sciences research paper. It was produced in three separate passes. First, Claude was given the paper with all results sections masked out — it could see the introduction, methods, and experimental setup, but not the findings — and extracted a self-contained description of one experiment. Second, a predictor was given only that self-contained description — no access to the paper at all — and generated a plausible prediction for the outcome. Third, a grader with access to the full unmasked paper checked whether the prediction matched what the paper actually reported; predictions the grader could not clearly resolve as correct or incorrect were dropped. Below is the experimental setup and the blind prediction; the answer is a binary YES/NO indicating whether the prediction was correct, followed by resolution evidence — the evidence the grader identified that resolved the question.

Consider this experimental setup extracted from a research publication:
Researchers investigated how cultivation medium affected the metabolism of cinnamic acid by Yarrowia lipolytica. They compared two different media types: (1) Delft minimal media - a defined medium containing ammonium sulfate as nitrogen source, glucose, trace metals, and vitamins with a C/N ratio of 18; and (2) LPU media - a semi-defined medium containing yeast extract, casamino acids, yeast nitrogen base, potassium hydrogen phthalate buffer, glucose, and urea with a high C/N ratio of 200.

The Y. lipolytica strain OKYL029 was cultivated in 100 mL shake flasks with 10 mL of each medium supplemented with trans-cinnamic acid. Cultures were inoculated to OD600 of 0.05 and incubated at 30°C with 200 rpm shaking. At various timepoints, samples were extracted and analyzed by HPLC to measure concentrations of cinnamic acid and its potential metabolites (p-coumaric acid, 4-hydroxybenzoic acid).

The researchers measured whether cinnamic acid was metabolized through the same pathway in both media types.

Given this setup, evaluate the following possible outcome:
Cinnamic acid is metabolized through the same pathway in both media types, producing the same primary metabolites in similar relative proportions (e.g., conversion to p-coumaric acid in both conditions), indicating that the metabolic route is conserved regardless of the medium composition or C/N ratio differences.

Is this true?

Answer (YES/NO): NO